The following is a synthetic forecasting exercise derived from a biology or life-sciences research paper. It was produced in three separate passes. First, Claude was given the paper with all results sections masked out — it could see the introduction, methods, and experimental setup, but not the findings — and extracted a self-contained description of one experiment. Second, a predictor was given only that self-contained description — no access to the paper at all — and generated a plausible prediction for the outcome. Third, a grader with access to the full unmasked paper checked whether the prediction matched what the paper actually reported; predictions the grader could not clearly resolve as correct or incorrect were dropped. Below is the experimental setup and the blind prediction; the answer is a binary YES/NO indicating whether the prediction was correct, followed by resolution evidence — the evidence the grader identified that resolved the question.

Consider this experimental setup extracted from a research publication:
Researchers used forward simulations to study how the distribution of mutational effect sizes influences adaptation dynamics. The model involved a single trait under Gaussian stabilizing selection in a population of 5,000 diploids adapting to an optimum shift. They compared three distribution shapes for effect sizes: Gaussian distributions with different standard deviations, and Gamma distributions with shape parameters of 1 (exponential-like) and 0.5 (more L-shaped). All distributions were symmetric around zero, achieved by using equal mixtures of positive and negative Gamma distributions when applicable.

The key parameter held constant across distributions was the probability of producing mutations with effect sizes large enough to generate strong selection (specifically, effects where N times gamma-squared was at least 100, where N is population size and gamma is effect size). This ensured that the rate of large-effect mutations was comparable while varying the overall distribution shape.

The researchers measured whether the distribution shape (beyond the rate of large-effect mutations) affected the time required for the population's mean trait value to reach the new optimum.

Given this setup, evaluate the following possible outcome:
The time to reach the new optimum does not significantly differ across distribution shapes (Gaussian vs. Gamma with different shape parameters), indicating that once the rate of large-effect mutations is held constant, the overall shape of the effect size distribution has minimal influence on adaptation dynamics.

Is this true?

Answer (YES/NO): YES